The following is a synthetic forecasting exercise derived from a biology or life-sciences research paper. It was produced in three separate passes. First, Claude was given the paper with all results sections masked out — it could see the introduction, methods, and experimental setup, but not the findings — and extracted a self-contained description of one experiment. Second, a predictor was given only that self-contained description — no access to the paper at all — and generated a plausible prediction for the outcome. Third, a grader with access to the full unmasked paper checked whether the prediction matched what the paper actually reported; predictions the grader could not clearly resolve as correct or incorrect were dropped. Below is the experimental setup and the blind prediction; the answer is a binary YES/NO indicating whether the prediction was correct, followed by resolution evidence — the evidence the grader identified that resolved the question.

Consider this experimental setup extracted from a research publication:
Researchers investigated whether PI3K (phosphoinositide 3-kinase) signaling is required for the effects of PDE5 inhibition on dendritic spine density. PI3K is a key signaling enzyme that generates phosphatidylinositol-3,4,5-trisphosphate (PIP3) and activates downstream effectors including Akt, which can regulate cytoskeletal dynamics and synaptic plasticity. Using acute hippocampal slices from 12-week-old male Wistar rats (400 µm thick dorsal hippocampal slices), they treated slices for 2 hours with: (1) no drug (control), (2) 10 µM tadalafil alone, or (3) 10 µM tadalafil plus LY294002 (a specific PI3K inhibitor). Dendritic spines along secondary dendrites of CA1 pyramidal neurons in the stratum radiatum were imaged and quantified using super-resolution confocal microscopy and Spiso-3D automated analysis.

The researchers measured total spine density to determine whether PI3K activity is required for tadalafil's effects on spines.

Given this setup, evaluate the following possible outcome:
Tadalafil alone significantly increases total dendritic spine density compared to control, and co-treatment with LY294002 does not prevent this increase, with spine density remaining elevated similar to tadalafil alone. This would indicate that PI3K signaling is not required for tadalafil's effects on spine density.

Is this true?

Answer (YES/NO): YES